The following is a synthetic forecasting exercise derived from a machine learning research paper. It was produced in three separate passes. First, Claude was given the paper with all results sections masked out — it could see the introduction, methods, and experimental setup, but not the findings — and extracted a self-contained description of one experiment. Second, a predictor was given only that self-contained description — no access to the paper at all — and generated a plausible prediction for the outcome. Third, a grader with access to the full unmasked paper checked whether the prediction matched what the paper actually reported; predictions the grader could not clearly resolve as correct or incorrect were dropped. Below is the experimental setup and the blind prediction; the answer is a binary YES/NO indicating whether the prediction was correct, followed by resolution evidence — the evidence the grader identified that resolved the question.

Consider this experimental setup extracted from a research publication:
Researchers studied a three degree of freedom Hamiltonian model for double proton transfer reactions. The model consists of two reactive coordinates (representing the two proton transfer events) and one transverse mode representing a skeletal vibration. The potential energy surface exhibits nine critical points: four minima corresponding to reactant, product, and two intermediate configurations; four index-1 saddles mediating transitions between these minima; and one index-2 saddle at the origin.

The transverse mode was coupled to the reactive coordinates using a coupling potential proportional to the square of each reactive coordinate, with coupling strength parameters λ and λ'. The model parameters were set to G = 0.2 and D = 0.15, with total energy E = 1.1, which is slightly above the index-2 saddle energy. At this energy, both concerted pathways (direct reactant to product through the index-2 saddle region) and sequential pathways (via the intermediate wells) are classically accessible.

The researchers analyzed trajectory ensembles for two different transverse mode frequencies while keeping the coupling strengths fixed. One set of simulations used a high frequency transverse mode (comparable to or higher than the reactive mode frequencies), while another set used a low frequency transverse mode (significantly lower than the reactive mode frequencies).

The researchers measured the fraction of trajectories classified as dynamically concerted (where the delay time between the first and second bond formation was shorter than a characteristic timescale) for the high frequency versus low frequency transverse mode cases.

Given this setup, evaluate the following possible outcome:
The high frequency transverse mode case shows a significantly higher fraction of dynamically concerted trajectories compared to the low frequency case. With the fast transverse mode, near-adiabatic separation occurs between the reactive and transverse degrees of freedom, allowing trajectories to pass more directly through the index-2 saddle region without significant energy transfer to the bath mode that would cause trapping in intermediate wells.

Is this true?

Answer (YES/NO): YES